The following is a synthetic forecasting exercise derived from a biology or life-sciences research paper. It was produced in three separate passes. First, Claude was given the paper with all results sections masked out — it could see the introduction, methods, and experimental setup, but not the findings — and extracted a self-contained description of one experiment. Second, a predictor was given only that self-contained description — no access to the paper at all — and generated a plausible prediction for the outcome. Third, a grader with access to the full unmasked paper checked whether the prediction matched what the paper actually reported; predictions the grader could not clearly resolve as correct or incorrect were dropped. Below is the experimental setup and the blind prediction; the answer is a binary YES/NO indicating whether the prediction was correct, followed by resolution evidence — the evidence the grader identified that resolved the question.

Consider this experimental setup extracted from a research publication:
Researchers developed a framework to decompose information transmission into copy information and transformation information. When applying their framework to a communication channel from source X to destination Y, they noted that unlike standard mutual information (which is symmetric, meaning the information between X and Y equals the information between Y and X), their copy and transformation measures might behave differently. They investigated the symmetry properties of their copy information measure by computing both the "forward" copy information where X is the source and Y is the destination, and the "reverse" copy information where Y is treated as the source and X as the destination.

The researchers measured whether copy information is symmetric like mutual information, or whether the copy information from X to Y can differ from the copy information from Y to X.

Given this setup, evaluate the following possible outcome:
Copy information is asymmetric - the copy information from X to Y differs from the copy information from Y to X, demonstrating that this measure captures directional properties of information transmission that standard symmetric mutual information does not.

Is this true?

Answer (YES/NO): YES